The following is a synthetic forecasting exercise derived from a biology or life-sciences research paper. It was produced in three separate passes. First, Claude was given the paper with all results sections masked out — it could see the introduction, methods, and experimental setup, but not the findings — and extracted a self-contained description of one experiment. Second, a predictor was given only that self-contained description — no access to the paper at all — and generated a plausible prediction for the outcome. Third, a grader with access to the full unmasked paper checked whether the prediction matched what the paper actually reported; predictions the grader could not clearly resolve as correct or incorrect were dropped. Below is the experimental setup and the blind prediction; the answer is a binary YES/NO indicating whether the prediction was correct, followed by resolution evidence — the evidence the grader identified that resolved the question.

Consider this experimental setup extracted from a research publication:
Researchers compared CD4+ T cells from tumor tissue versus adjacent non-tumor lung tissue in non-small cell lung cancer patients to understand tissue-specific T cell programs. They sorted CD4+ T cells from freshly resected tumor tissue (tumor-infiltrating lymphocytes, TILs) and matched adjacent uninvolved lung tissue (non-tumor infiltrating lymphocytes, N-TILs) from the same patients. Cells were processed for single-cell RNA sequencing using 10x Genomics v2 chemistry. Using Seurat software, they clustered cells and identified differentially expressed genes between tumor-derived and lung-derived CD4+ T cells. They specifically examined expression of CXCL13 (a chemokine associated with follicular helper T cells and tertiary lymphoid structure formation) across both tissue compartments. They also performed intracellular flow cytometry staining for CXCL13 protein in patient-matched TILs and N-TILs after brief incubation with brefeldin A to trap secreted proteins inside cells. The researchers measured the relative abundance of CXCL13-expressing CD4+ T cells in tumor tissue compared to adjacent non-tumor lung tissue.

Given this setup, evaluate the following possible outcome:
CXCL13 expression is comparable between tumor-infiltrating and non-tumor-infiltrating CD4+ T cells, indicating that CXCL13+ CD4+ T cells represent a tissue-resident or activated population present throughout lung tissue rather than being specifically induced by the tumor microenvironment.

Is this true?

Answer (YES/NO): NO